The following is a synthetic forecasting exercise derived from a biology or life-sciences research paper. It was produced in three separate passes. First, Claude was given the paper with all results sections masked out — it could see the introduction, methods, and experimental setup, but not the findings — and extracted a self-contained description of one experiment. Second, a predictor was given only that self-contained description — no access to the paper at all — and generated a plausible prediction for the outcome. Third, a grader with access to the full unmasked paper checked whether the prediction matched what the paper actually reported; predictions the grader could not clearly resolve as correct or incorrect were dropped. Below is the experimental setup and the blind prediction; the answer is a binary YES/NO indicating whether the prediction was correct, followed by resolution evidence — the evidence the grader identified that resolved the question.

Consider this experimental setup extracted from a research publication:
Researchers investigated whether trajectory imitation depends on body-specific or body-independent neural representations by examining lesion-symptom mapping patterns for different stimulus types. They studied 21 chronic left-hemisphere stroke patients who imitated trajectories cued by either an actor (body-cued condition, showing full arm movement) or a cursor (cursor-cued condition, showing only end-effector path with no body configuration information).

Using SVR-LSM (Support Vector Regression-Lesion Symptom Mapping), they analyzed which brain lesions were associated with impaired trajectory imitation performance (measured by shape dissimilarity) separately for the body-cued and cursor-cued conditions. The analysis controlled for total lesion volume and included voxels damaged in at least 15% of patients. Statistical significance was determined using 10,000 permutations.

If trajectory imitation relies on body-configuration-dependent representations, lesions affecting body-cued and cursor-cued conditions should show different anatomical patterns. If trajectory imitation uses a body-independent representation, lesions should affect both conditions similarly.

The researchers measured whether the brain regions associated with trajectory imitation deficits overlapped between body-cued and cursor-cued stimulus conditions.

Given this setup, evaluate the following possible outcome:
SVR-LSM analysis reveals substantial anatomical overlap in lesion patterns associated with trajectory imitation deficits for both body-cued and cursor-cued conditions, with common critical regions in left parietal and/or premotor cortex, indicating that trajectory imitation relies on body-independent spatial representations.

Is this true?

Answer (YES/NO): YES